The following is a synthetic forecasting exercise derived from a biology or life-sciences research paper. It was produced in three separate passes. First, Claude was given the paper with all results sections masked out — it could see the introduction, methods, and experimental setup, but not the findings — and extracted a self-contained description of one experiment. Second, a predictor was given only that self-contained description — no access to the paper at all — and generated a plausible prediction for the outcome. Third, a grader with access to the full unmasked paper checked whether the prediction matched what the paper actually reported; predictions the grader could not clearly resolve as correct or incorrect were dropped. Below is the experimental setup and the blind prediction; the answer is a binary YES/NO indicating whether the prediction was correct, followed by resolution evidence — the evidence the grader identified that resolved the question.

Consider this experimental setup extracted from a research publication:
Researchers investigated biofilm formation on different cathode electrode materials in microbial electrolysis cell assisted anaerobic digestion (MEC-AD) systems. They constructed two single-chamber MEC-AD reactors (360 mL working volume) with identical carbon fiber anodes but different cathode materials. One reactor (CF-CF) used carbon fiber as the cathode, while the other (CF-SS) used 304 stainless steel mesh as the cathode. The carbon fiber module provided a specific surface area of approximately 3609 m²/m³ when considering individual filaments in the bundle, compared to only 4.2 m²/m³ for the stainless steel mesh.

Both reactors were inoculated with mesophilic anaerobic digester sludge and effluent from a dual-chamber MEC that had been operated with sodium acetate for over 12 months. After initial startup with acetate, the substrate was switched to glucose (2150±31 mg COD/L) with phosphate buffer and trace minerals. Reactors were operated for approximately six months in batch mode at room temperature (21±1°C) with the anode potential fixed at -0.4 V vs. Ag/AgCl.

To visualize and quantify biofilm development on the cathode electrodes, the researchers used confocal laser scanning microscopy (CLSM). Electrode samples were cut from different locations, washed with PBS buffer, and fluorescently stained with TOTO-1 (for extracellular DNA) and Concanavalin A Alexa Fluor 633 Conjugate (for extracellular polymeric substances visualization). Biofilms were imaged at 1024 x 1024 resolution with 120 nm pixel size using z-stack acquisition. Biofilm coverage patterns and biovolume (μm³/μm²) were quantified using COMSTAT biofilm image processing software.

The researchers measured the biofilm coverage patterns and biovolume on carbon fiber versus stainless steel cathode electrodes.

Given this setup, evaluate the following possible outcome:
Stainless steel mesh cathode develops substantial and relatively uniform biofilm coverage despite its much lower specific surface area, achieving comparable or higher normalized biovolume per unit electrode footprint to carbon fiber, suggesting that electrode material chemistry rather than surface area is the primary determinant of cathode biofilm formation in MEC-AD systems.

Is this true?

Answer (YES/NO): YES